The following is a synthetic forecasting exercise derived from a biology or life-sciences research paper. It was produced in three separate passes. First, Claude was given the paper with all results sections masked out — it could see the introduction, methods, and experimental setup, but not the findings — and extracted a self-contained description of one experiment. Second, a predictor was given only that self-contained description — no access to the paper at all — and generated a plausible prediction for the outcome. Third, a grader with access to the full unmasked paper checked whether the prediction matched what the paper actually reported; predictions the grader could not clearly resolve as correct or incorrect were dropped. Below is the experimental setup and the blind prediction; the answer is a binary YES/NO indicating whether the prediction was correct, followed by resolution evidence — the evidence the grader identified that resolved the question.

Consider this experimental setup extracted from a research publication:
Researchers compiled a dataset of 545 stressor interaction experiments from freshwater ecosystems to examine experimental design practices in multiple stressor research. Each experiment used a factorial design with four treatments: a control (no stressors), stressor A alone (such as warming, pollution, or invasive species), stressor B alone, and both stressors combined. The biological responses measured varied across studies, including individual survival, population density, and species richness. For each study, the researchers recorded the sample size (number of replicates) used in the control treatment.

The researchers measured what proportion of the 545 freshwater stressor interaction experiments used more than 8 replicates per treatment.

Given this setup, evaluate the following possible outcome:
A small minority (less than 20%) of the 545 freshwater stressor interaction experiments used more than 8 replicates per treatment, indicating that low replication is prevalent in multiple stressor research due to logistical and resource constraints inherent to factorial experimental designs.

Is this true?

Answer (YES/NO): NO